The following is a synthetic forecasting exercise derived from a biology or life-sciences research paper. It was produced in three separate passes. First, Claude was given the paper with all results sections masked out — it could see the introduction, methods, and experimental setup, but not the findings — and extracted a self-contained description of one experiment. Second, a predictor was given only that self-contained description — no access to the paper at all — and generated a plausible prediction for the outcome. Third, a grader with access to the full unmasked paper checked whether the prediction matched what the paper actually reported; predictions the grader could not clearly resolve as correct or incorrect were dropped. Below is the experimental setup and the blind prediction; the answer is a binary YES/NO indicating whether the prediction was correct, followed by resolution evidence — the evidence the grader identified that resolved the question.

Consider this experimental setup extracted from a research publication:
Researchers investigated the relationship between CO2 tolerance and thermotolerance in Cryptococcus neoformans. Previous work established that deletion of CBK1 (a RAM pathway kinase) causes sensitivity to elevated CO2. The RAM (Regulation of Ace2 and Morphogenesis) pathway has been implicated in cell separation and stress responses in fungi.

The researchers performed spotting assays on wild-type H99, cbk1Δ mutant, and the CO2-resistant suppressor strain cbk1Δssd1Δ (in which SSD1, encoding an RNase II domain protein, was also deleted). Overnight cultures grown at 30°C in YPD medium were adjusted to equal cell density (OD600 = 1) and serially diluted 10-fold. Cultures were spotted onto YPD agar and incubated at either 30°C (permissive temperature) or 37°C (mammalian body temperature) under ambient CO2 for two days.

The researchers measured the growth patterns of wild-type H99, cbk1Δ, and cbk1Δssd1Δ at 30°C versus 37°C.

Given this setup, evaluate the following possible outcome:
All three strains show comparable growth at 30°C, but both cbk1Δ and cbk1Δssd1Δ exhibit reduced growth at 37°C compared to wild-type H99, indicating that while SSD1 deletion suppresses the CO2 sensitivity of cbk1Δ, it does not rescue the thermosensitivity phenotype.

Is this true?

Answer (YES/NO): NO